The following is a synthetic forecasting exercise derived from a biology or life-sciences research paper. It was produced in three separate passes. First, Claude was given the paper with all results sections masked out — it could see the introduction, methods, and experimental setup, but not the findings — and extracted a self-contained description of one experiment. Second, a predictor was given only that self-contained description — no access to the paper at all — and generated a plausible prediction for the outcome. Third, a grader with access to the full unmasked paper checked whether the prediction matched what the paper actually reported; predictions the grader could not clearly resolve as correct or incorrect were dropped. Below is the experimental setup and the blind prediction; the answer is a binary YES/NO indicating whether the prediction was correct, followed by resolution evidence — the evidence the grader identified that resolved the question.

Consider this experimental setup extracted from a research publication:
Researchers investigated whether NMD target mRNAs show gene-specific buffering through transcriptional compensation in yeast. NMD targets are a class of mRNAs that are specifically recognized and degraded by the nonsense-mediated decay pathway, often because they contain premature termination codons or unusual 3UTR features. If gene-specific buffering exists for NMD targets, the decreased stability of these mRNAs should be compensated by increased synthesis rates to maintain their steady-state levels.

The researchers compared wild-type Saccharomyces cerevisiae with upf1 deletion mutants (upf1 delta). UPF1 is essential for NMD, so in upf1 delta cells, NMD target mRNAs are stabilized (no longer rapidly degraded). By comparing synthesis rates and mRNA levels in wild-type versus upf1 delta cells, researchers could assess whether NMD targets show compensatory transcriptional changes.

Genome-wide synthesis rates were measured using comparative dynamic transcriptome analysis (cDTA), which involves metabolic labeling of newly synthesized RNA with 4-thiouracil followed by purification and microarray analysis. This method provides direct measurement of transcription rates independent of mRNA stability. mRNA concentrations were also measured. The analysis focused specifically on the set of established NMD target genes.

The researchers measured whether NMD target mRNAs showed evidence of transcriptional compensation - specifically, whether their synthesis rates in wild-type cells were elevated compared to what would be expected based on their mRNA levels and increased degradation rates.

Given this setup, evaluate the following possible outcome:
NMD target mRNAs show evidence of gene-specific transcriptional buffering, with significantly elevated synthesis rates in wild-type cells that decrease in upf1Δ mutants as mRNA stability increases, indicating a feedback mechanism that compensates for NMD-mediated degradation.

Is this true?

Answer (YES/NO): NO